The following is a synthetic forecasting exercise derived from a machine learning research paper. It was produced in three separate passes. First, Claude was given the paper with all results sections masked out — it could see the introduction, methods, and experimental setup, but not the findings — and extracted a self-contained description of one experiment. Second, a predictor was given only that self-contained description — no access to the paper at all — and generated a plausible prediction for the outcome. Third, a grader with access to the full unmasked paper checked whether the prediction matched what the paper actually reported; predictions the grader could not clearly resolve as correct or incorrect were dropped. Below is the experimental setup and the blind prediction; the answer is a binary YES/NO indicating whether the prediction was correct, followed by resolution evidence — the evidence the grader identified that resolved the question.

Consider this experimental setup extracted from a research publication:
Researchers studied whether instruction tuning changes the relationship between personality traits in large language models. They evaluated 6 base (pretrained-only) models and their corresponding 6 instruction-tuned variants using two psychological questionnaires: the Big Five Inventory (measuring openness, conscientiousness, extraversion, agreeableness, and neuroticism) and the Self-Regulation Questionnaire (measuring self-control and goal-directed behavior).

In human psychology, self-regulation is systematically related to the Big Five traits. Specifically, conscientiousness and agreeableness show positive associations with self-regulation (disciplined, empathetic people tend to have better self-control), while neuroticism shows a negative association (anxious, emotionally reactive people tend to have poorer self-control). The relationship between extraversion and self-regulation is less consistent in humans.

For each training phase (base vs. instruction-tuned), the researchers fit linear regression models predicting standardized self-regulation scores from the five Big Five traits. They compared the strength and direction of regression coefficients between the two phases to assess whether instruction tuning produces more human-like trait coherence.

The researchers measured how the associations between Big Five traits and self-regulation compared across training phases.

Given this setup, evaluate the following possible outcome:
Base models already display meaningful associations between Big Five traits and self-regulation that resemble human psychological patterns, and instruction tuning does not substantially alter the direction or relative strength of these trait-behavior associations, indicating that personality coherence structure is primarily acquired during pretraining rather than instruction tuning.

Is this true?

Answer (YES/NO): NO